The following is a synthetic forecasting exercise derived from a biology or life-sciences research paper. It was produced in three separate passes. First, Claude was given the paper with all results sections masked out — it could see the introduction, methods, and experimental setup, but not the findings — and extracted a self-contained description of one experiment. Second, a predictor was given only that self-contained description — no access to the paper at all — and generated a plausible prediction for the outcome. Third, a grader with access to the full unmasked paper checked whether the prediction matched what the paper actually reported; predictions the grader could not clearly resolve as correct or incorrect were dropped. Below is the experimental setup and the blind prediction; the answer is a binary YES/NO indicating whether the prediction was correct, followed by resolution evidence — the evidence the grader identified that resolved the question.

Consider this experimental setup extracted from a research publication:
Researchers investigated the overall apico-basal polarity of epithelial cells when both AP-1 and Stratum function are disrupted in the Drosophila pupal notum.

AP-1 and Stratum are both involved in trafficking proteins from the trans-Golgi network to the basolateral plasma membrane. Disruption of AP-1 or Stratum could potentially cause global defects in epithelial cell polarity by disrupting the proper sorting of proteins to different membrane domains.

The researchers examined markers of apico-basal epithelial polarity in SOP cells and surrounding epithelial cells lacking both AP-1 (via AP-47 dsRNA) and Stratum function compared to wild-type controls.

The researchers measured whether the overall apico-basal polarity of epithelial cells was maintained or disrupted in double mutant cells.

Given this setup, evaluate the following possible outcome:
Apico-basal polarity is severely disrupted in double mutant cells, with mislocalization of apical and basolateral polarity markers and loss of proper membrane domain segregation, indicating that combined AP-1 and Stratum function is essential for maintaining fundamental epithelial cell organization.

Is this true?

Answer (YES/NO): NO